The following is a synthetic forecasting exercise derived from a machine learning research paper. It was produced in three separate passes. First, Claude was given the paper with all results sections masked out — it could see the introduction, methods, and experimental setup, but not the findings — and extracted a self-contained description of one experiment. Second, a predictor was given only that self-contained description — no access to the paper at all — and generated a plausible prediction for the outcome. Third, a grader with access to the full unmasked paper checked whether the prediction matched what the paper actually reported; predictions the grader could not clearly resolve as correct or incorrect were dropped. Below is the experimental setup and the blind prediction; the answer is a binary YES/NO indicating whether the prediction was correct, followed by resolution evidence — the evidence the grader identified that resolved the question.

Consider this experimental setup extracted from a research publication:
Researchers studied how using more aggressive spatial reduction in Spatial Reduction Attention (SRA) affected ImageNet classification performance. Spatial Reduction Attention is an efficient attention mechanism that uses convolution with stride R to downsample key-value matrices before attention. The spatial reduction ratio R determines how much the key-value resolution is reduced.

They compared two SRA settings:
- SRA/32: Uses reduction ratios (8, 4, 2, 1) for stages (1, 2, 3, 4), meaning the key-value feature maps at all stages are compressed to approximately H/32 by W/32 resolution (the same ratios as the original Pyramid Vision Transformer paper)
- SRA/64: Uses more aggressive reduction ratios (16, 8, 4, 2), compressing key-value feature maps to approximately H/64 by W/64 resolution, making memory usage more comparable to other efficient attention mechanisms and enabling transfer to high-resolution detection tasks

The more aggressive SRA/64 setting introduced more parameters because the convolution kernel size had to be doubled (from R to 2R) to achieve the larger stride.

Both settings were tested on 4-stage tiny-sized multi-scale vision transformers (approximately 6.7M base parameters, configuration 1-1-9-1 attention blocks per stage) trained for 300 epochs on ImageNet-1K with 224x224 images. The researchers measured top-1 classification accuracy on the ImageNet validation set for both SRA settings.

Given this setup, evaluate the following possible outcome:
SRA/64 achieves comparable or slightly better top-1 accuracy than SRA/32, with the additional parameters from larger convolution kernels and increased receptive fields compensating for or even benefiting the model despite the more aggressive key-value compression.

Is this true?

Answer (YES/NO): NO